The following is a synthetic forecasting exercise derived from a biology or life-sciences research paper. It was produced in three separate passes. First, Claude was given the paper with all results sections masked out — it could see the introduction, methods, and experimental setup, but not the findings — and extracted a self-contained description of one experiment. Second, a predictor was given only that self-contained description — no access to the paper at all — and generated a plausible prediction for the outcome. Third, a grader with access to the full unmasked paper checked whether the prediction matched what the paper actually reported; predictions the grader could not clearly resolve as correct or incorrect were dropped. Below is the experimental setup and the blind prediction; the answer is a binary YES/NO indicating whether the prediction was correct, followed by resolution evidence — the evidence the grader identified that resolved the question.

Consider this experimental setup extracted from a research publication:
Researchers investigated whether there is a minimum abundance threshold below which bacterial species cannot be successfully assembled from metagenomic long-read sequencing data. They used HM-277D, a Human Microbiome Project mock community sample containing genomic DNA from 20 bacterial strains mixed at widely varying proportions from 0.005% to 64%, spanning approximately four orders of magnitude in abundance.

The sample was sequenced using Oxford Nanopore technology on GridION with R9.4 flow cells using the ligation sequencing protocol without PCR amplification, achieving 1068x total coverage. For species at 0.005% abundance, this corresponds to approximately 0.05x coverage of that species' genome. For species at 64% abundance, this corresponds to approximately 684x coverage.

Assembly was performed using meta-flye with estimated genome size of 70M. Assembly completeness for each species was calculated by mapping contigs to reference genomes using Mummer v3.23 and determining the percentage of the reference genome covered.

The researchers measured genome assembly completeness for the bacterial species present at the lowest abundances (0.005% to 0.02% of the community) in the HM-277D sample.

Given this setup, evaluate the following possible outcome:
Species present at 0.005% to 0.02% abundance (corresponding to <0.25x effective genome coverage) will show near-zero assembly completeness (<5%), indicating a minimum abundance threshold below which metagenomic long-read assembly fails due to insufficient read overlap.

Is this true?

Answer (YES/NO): YES